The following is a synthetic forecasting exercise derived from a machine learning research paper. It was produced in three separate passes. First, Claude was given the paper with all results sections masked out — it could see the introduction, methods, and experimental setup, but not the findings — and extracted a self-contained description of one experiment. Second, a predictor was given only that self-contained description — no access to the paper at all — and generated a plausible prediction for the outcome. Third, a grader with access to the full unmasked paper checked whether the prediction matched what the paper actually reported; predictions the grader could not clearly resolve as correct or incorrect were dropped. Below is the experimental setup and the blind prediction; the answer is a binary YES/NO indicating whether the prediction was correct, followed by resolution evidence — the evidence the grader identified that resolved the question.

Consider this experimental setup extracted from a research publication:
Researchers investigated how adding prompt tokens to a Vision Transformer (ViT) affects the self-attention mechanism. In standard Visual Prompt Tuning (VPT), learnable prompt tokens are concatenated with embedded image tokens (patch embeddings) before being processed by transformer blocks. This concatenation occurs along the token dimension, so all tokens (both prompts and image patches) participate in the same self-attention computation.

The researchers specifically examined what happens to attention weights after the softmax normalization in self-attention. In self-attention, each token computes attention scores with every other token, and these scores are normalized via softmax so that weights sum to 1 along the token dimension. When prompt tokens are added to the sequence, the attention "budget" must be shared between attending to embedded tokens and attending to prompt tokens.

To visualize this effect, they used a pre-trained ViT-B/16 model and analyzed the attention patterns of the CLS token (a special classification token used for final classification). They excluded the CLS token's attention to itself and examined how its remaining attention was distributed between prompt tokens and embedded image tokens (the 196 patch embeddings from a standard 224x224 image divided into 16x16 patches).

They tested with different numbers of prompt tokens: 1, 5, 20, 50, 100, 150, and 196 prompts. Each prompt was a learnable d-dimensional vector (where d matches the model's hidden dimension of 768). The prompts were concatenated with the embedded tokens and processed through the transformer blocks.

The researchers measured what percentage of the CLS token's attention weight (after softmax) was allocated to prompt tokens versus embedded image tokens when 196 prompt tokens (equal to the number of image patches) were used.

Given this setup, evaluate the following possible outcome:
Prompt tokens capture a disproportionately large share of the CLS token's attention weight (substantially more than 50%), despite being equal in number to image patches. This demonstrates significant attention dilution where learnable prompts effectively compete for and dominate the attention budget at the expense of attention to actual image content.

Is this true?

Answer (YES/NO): YES